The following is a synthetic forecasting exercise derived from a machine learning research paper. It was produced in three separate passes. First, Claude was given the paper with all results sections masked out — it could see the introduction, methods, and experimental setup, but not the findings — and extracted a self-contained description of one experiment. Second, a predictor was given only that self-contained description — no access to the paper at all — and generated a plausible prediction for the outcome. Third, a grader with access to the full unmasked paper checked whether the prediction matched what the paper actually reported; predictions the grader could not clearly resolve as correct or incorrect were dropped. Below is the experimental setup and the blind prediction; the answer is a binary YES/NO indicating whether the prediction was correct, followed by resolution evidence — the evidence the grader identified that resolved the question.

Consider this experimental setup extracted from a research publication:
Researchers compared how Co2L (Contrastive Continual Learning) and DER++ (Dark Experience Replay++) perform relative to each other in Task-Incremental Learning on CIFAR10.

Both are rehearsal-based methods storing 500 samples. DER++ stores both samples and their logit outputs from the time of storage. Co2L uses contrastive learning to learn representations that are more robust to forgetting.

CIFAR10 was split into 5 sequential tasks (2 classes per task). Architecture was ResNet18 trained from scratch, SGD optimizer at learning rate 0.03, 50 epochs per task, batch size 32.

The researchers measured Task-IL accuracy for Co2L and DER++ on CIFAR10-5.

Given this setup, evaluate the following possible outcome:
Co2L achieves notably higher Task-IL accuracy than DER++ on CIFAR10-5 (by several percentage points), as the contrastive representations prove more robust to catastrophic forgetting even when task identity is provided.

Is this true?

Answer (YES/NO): NO